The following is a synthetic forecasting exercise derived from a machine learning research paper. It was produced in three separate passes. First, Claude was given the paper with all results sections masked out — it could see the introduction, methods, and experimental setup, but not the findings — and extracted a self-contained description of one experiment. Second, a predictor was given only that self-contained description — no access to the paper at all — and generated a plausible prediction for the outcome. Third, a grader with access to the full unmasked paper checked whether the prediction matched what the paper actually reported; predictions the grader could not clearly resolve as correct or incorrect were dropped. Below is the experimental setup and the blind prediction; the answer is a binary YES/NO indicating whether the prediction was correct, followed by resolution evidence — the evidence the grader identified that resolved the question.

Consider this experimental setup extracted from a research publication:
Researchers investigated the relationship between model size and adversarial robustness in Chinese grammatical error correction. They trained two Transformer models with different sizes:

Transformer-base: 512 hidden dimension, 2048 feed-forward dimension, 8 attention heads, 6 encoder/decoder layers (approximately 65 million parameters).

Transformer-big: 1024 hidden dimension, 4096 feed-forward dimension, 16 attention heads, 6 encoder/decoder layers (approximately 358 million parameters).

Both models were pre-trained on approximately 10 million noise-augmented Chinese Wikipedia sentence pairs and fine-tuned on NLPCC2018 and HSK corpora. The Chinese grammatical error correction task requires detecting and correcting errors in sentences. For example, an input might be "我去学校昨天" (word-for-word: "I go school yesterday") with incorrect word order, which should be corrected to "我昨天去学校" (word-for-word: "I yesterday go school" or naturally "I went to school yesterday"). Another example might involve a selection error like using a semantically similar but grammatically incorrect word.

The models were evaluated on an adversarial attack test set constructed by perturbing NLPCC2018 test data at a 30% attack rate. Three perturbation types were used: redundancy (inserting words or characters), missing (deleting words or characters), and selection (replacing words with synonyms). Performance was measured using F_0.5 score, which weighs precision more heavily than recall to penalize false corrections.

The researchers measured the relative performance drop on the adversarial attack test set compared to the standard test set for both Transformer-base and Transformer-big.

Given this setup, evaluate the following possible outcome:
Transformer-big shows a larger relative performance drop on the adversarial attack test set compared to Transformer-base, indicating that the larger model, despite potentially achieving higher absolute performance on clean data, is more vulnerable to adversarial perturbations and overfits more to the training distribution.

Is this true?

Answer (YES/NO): NO